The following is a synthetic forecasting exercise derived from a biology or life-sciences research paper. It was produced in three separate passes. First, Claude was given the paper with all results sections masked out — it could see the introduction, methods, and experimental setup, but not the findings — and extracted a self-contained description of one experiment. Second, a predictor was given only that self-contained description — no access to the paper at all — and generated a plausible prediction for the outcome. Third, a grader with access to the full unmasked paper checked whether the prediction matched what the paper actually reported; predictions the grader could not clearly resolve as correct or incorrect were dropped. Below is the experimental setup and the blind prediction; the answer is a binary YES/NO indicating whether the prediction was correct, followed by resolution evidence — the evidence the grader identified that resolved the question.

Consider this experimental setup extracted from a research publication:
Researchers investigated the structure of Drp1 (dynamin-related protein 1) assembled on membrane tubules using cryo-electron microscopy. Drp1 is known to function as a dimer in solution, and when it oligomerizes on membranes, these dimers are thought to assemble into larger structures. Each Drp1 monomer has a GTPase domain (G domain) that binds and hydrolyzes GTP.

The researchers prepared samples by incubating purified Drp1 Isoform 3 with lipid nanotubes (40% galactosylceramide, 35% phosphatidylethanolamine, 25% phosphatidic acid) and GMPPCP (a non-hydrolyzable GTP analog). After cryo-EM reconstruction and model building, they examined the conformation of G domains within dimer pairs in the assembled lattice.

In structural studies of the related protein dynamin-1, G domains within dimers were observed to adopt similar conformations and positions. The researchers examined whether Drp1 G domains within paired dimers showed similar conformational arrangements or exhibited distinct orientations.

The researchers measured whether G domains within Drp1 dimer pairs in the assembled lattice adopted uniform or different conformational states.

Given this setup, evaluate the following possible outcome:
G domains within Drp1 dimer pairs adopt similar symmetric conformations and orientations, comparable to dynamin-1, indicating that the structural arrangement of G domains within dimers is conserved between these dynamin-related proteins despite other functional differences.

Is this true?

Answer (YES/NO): NO